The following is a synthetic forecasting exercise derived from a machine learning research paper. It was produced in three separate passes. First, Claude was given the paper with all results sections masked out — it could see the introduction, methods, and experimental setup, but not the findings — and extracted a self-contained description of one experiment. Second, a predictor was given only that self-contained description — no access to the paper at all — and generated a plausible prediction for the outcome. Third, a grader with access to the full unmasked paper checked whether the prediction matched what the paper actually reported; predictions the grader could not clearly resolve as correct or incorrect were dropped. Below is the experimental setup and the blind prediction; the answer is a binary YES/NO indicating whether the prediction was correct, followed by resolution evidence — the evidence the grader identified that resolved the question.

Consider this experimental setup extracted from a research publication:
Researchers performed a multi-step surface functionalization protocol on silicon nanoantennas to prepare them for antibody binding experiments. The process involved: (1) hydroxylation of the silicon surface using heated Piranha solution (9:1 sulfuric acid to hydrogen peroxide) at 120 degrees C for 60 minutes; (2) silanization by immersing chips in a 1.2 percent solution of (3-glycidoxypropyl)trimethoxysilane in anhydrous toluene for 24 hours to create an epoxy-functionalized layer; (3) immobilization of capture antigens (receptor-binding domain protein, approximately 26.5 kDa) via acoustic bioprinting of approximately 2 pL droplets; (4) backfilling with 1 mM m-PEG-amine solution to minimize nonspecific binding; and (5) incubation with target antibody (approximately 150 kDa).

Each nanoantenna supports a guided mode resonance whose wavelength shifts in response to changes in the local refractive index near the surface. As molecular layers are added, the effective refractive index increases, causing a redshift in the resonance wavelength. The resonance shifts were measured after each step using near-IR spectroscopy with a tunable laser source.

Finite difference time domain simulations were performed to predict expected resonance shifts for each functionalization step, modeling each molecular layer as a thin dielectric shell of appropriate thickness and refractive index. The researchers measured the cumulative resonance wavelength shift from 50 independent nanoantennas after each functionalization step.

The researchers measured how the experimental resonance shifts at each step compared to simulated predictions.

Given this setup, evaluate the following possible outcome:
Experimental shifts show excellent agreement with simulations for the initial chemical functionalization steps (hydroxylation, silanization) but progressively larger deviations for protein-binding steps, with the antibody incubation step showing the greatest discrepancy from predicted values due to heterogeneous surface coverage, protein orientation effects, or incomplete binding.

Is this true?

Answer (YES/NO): NO